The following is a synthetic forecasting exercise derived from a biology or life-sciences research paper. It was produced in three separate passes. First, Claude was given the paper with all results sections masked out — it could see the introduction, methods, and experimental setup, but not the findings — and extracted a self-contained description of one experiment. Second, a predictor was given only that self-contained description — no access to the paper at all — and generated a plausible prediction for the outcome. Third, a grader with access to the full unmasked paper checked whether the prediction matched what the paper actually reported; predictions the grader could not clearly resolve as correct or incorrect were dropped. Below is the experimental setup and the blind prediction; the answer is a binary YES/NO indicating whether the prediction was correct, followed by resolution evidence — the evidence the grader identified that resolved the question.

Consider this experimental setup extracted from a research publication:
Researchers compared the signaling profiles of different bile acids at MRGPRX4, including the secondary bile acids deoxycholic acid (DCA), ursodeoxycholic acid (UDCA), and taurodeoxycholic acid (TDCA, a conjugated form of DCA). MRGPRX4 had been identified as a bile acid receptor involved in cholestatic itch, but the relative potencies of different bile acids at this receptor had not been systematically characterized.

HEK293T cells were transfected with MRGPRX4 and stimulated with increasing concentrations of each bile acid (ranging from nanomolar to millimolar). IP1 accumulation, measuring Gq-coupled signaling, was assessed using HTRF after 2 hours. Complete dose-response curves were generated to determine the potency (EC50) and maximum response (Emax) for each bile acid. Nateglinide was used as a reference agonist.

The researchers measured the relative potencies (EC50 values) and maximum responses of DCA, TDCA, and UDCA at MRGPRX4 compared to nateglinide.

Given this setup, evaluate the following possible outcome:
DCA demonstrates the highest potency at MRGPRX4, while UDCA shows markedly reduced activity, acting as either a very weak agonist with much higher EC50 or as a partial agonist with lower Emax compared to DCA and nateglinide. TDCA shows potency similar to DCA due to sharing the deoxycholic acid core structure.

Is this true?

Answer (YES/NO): NO